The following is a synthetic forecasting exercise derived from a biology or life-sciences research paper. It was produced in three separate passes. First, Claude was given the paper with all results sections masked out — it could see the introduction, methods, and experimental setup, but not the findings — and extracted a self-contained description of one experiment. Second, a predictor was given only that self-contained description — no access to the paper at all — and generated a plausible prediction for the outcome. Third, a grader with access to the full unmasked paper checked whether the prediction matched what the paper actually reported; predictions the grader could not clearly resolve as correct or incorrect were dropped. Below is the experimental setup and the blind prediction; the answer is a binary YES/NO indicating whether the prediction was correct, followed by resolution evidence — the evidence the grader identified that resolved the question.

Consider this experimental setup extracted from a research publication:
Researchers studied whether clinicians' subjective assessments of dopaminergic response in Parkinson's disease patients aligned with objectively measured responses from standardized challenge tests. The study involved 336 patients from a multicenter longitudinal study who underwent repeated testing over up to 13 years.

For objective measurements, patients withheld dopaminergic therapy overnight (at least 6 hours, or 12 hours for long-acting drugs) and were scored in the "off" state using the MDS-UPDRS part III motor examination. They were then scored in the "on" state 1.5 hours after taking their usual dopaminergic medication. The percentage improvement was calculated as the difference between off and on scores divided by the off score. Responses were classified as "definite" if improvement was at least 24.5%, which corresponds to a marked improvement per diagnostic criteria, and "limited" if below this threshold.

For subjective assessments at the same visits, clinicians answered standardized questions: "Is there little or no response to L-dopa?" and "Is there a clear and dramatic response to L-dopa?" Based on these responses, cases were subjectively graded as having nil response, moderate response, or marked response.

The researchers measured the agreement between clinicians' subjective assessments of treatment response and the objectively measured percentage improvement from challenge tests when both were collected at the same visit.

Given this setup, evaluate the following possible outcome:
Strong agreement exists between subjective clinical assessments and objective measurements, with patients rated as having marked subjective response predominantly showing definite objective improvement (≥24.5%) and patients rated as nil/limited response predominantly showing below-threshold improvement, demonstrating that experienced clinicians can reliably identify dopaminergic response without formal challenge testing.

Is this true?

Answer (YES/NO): NO